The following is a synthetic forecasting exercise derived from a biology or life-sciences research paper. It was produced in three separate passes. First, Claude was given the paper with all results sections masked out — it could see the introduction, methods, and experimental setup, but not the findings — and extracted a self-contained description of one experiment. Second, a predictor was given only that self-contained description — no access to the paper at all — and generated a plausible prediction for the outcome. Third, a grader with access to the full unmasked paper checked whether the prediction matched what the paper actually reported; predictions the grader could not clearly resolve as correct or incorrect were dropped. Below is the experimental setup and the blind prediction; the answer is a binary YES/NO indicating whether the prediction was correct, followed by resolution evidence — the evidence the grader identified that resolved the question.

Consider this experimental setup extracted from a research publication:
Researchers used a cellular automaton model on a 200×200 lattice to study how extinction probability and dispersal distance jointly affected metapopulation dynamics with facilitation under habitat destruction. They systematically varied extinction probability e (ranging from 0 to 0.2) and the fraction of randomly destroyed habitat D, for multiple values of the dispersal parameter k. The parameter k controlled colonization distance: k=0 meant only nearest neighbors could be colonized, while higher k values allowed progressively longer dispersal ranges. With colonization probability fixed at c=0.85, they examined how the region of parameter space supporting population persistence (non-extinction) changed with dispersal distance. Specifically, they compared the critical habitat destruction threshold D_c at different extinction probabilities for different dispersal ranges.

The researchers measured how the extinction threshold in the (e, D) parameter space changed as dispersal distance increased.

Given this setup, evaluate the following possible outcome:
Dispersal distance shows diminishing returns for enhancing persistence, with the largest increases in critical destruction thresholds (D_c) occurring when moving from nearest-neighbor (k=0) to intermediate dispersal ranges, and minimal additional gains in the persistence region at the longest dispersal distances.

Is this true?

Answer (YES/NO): NO